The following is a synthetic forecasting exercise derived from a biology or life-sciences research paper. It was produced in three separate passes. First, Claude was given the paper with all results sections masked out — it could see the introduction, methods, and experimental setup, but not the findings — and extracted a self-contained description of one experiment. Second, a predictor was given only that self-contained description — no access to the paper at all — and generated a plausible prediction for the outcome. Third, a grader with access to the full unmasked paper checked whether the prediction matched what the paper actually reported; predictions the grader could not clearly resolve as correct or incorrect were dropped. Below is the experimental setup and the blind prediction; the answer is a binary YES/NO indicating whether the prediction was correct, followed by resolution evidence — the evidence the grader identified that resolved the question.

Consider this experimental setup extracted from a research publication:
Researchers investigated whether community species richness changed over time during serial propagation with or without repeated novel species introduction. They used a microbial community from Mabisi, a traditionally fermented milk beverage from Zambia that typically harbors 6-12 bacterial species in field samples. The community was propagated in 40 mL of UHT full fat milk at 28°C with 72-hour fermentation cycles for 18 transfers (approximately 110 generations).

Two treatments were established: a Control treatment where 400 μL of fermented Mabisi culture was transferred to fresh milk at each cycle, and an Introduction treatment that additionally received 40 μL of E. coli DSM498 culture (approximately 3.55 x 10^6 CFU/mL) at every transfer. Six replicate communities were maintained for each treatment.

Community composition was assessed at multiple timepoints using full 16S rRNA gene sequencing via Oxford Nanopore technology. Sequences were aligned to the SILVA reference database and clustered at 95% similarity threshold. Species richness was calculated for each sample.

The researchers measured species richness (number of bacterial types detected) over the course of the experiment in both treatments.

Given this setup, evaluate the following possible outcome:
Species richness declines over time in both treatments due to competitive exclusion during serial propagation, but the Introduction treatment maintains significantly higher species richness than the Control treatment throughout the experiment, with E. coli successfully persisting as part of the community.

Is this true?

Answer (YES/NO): NO